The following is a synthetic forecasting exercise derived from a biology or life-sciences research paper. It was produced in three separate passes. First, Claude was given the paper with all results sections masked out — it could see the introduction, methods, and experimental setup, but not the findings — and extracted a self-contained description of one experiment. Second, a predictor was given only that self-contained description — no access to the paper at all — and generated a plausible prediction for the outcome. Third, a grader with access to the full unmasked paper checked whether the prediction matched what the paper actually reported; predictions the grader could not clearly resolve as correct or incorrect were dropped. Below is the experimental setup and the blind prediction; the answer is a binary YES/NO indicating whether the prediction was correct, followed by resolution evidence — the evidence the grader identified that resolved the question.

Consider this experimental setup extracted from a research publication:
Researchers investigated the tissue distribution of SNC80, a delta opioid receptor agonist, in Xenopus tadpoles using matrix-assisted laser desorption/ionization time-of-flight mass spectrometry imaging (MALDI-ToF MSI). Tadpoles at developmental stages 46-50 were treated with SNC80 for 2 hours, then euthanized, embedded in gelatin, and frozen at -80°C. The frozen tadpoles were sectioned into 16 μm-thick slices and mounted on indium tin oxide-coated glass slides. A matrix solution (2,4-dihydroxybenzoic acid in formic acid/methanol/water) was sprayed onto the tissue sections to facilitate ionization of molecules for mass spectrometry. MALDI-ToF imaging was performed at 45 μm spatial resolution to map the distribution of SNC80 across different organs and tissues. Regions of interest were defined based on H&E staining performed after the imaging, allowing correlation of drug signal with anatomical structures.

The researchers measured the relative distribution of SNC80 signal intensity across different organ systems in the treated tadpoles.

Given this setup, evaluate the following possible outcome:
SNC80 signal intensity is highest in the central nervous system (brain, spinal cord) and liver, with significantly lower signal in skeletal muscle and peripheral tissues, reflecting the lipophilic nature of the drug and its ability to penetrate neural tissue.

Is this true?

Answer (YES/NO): NO